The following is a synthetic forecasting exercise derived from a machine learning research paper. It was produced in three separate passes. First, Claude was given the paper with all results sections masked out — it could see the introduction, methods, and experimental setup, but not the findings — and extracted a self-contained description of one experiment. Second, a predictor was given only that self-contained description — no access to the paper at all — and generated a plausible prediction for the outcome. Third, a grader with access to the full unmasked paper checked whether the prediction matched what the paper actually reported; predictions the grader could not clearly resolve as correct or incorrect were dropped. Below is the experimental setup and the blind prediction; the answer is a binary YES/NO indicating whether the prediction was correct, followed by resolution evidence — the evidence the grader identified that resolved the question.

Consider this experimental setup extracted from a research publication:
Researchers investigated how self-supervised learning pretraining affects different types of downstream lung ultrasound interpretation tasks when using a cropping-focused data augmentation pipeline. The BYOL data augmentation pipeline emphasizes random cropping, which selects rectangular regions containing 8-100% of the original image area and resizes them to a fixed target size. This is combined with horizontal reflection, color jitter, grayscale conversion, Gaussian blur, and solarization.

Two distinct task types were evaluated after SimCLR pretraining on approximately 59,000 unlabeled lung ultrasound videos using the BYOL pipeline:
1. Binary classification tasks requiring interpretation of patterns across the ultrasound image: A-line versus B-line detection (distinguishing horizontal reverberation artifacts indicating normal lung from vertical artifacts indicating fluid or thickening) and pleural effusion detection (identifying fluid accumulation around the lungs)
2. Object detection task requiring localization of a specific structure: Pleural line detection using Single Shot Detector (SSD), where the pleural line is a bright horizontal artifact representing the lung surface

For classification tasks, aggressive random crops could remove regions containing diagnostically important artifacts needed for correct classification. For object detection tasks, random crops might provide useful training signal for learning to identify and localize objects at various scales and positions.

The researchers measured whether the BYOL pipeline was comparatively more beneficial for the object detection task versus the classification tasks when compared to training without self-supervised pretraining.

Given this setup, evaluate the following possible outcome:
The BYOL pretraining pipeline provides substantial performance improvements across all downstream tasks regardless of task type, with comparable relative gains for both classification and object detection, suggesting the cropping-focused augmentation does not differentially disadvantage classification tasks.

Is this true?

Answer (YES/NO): NO